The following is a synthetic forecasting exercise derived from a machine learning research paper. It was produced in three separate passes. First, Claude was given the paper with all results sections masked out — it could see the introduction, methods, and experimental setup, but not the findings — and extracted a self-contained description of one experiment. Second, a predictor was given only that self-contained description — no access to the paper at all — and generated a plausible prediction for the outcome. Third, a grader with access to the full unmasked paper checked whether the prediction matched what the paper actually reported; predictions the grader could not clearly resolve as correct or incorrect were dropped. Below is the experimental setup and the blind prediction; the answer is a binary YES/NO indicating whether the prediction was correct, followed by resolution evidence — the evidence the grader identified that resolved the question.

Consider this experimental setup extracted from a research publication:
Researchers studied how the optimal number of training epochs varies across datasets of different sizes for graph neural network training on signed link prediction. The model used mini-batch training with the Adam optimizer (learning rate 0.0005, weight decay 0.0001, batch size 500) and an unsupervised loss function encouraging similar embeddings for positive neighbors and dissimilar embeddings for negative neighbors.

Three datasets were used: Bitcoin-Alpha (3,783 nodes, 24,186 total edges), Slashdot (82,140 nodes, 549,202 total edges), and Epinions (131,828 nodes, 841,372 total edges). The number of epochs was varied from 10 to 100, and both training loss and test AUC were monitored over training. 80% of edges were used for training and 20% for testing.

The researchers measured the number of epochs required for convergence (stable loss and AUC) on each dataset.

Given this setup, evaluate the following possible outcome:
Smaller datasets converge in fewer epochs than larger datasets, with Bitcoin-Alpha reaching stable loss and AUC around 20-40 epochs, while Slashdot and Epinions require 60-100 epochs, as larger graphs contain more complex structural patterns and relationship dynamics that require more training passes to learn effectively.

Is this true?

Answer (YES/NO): NO